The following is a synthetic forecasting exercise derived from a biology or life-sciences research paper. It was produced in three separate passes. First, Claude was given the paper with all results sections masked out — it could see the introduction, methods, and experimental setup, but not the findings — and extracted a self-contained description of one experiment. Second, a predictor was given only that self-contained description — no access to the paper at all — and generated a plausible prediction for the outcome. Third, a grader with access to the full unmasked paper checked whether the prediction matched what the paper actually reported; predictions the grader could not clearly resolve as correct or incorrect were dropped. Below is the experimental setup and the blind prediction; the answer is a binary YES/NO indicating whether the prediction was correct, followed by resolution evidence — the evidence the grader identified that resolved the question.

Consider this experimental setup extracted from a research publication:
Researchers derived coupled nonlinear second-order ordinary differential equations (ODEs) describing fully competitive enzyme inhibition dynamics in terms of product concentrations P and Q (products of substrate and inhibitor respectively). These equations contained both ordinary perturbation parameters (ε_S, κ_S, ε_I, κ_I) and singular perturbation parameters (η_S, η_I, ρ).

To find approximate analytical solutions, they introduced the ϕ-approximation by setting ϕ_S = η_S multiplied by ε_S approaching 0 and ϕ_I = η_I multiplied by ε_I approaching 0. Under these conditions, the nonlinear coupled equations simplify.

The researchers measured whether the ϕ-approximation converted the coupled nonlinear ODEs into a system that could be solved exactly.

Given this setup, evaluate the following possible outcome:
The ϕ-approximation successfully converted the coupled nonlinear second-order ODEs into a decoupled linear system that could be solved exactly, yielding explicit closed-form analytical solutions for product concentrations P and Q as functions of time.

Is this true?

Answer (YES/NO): NO